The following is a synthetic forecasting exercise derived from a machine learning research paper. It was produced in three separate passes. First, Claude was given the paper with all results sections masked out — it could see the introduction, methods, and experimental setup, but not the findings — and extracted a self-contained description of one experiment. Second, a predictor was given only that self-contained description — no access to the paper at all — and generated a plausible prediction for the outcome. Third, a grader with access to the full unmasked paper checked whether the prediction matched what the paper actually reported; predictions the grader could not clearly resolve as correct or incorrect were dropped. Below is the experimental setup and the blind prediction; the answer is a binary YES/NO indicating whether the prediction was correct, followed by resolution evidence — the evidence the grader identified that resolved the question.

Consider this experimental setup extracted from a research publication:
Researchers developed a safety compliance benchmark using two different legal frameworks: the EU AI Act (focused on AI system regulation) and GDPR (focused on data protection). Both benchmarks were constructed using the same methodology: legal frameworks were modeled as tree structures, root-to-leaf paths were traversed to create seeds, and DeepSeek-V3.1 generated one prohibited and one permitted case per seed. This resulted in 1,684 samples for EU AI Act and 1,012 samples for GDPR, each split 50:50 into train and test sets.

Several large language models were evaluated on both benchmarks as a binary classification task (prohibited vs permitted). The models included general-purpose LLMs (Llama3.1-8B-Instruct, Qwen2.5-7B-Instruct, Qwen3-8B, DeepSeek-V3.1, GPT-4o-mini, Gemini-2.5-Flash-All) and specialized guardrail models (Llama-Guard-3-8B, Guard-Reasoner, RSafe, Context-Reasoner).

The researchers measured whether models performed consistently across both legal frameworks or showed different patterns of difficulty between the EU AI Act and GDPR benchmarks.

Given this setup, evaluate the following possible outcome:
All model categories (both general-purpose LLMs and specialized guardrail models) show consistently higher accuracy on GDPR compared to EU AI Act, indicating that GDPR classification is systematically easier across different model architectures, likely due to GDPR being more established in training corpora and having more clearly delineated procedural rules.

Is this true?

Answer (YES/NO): NO